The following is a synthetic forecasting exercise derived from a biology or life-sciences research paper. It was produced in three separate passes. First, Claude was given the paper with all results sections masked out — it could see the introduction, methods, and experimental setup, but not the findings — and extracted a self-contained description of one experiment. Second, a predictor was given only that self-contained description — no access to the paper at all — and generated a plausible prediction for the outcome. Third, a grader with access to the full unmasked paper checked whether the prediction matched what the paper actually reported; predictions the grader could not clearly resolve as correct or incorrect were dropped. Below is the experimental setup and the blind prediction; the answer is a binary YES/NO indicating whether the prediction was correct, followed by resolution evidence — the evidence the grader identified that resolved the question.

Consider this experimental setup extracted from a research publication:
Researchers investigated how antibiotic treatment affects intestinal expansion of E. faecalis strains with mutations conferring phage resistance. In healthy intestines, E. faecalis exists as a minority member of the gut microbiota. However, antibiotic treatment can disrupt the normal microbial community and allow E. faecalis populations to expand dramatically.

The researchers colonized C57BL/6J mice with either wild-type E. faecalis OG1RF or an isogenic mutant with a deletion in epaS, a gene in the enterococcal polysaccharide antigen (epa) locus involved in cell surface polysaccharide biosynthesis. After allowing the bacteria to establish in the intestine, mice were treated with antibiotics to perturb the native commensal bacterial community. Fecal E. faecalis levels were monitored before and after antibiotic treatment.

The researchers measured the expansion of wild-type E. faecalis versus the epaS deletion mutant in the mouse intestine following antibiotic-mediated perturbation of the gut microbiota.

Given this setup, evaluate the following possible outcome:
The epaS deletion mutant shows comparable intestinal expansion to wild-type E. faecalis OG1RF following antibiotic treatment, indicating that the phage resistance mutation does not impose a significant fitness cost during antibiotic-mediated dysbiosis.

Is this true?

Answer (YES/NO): NO